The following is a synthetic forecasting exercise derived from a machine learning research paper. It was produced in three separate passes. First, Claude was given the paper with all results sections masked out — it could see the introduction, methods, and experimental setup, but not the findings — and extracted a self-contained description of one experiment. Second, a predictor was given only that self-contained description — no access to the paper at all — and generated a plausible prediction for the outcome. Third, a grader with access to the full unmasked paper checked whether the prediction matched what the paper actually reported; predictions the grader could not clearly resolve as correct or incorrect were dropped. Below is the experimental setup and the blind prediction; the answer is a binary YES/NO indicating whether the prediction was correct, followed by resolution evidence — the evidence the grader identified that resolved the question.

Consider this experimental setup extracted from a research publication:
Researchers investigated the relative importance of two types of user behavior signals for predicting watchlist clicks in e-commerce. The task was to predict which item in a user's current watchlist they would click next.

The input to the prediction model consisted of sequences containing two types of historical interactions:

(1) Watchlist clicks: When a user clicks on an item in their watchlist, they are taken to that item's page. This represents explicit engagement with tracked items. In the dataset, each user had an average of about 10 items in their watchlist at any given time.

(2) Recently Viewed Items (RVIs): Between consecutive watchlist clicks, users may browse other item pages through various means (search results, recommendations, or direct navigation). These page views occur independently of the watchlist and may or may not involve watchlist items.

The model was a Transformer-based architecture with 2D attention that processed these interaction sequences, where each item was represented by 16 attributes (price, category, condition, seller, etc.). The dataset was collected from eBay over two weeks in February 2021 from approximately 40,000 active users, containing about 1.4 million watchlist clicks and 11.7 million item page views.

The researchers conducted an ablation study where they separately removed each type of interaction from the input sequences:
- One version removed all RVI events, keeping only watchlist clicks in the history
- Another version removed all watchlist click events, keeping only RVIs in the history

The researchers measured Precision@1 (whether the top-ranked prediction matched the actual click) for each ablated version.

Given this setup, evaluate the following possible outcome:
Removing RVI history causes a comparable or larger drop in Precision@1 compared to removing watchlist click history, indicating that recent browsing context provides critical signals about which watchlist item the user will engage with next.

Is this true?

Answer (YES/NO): NO